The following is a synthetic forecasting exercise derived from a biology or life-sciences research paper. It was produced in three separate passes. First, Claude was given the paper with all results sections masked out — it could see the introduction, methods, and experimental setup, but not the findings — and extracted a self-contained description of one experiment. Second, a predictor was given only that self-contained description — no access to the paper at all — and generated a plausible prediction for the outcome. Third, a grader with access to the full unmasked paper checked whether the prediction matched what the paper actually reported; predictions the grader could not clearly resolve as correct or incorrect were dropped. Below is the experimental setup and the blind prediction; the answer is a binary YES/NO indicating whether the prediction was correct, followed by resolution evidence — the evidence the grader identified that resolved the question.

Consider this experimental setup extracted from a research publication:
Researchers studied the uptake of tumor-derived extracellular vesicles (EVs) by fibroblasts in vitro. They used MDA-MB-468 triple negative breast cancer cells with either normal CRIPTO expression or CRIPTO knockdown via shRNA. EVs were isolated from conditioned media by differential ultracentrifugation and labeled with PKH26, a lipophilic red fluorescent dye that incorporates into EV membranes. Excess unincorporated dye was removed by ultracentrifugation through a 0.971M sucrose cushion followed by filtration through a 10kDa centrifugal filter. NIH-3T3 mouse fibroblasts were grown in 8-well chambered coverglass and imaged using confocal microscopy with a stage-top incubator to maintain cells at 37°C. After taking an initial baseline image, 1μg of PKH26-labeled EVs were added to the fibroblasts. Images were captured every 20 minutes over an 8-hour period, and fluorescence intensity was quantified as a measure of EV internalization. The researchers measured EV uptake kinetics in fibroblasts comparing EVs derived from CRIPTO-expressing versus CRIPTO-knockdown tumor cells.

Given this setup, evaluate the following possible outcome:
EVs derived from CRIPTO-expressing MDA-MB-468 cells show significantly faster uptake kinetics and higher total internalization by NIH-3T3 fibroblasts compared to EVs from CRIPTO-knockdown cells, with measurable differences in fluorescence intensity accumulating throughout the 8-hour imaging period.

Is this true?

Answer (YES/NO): YES